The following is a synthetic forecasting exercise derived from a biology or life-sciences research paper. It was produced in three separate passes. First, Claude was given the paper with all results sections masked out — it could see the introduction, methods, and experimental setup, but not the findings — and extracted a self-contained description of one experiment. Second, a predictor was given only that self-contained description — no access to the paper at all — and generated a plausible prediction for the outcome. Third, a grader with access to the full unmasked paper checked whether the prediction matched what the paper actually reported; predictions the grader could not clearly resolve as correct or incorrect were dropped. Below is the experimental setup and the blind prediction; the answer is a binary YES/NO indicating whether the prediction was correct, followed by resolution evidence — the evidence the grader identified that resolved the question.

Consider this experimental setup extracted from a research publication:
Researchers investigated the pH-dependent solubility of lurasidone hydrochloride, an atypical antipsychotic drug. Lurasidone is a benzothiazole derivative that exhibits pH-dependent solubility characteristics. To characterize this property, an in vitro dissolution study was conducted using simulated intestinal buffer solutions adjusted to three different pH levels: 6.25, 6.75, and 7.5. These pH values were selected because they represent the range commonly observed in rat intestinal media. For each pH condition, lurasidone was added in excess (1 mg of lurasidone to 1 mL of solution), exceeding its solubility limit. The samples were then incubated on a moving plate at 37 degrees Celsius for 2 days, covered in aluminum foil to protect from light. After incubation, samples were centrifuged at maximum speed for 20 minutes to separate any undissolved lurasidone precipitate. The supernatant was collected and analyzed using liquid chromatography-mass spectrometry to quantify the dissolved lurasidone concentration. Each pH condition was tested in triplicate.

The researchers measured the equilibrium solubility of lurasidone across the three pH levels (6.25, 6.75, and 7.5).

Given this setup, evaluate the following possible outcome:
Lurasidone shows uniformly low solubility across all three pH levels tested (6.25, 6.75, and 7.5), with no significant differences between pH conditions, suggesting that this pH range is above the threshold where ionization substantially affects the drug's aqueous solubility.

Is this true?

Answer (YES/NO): NO